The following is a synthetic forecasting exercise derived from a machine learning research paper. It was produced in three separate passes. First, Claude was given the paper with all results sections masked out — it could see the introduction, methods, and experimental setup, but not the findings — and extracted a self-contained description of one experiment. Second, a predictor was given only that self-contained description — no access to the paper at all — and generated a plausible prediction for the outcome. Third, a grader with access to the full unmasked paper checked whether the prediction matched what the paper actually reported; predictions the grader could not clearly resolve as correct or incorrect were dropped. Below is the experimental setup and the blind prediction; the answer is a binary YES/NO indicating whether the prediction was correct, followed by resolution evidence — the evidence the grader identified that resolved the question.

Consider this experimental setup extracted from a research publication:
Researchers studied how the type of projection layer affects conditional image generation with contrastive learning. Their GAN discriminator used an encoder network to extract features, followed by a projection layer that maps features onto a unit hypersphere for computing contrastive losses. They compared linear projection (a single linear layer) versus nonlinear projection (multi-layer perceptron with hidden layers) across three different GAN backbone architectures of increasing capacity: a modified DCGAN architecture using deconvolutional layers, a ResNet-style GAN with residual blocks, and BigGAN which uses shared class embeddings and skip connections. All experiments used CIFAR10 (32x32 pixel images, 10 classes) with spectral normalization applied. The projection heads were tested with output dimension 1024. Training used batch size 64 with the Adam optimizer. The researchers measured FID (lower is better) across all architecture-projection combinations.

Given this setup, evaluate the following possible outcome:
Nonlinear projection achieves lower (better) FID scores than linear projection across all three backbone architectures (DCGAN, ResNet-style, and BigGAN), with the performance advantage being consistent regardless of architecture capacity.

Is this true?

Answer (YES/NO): NO